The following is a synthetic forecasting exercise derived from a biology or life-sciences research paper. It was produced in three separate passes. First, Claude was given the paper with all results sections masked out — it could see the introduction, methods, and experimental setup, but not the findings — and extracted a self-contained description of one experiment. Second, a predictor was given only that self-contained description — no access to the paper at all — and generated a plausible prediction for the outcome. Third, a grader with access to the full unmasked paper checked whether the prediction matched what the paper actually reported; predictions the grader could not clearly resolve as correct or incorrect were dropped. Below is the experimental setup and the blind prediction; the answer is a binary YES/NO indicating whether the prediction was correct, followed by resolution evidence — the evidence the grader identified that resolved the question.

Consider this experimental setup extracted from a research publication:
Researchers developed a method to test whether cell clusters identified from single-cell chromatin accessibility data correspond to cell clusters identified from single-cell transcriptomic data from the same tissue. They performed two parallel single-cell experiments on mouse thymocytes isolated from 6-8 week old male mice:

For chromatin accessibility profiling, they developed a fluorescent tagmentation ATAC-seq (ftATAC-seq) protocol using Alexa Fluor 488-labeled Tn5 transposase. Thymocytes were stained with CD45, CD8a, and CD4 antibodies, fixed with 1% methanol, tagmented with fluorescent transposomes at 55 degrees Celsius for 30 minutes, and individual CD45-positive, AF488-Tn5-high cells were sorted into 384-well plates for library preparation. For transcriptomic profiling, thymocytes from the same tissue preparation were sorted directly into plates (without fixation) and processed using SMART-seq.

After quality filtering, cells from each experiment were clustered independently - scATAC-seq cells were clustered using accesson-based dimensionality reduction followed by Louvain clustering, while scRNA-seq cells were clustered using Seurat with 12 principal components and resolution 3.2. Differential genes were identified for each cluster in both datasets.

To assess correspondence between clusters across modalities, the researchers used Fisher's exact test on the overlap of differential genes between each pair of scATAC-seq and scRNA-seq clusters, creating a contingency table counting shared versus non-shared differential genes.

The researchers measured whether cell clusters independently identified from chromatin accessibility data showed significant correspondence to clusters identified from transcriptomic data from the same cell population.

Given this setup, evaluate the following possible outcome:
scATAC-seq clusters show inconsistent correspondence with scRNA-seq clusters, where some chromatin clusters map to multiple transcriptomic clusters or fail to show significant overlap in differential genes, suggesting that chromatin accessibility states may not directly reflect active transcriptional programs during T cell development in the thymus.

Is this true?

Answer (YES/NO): NO